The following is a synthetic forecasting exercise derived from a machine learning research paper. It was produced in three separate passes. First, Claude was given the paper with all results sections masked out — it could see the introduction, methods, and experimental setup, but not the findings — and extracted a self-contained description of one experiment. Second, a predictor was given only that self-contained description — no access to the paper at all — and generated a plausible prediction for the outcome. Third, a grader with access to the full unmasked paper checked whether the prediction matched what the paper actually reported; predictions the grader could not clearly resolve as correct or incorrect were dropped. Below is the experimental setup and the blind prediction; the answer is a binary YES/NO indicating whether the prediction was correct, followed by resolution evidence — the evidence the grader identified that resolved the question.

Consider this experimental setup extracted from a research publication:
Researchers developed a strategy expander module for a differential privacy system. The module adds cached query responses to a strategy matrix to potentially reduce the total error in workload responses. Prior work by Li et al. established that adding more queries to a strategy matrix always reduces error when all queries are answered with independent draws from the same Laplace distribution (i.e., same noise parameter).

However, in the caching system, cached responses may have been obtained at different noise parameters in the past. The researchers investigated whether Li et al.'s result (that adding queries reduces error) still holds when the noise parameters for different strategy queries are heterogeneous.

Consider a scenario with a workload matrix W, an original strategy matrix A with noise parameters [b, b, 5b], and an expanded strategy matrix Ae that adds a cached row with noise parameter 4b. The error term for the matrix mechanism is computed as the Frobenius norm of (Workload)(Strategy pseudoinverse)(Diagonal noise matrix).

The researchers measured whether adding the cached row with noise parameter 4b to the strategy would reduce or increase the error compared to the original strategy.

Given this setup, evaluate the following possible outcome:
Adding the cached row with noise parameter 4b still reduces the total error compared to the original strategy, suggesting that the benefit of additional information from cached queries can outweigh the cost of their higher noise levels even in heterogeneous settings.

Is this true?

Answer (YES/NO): NO